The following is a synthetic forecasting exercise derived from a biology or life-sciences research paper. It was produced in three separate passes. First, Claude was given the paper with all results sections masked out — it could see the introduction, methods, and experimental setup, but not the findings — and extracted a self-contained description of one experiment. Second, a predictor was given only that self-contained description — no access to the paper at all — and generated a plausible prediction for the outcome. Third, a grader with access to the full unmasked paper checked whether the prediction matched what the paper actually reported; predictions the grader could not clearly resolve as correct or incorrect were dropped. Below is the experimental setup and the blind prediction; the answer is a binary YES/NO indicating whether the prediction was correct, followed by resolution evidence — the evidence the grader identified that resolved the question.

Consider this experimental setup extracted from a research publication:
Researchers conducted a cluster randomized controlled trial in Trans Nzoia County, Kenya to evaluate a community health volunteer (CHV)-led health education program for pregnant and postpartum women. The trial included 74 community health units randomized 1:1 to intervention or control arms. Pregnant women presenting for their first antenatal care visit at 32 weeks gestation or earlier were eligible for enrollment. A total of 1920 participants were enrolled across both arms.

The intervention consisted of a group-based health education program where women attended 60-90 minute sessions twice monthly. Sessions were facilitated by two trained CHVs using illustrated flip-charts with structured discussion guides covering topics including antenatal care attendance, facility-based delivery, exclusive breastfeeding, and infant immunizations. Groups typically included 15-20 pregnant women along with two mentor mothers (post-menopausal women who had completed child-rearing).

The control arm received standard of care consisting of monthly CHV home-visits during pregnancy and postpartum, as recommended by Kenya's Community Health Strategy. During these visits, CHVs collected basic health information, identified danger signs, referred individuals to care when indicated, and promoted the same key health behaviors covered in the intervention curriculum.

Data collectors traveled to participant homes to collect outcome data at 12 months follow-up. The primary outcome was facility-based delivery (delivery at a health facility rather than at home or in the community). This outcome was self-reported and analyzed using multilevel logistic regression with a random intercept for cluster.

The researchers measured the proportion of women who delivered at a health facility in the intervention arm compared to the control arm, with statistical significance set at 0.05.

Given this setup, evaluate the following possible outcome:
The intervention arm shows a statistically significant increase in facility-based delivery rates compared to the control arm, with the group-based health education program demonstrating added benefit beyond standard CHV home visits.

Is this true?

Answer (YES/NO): NO